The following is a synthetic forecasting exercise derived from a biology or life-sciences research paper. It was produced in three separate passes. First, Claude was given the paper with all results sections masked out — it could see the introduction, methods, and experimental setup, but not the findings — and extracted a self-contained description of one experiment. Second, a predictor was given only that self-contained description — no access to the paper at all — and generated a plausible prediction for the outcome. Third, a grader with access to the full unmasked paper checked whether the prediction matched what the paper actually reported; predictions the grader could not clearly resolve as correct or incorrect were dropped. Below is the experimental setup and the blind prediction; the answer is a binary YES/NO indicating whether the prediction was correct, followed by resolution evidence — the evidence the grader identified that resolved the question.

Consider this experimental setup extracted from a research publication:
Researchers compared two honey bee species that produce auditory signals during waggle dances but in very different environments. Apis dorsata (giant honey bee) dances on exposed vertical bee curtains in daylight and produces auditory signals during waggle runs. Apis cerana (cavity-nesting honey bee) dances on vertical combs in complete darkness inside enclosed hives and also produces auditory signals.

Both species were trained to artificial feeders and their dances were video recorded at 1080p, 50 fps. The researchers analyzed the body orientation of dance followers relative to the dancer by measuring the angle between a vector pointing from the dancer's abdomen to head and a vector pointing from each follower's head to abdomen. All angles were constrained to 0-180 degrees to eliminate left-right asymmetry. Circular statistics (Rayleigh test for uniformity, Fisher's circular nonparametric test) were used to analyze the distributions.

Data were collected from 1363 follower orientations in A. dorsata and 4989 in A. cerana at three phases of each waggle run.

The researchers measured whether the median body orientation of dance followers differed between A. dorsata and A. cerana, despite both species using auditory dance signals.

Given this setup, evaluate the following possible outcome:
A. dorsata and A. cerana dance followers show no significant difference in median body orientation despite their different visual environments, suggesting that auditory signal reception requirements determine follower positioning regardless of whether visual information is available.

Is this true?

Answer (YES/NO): NO